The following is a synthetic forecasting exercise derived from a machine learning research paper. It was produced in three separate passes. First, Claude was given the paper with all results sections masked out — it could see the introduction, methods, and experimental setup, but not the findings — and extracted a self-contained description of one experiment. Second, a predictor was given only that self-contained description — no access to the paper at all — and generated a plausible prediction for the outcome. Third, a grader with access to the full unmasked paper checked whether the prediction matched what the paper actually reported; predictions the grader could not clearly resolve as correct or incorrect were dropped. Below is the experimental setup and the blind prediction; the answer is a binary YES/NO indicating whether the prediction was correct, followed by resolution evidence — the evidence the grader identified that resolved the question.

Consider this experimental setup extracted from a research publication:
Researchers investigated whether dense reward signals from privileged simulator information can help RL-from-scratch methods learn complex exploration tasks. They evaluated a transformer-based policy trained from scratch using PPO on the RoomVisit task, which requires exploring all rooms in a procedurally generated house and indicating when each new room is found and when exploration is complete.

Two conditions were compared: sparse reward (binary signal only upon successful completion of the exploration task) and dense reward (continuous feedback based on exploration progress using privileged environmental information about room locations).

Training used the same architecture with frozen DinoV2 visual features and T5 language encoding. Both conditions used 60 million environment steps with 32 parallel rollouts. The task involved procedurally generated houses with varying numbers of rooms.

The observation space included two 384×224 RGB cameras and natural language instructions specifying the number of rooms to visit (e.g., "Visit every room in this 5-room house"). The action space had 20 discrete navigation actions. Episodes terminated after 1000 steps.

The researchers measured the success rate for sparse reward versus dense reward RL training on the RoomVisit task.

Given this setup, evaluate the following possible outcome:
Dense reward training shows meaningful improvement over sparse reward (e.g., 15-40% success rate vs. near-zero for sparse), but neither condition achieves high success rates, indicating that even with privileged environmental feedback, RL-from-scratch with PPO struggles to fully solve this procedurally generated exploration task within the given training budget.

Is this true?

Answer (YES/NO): NO